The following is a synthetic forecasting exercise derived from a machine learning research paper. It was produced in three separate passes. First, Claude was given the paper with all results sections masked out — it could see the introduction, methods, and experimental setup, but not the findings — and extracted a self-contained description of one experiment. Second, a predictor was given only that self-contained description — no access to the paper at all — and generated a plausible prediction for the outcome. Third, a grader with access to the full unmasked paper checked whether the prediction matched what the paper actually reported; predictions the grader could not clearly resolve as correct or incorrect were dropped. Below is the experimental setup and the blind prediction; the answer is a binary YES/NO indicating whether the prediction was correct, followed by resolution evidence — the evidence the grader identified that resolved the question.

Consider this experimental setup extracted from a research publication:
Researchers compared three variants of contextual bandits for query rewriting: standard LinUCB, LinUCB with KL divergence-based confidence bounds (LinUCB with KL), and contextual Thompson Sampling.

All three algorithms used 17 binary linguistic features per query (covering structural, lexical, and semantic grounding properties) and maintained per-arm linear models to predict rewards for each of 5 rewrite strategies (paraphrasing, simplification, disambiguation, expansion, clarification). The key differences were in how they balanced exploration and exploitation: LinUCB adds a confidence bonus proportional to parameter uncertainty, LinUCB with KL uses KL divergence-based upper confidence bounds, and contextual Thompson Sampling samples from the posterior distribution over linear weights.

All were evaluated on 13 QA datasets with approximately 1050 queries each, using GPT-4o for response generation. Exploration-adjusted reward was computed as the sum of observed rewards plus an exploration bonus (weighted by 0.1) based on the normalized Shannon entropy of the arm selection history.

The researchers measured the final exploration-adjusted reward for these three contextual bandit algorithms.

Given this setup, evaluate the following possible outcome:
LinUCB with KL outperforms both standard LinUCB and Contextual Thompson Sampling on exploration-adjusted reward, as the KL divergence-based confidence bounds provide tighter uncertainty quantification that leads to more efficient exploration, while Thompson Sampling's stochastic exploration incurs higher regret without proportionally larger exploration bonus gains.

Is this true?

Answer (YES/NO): NO